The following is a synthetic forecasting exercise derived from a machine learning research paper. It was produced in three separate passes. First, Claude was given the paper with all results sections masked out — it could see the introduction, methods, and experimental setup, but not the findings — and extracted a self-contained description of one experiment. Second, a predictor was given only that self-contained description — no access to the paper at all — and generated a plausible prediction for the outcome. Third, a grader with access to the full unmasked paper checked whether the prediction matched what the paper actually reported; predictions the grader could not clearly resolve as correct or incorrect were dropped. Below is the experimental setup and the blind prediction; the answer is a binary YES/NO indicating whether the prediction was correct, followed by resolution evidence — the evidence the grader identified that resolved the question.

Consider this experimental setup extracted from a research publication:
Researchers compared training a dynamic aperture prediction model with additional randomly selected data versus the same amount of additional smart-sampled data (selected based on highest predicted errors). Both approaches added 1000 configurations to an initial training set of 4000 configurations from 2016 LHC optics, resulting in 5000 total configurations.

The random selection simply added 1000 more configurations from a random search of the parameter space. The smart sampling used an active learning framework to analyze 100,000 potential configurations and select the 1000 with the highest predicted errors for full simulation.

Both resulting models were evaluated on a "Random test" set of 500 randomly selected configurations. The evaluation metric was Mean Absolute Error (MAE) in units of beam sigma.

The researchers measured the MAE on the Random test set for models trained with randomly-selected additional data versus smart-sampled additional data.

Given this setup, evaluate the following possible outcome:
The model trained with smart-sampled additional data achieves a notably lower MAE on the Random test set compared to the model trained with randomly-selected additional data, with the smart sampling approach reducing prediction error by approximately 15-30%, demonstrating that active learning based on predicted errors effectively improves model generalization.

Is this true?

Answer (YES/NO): NO